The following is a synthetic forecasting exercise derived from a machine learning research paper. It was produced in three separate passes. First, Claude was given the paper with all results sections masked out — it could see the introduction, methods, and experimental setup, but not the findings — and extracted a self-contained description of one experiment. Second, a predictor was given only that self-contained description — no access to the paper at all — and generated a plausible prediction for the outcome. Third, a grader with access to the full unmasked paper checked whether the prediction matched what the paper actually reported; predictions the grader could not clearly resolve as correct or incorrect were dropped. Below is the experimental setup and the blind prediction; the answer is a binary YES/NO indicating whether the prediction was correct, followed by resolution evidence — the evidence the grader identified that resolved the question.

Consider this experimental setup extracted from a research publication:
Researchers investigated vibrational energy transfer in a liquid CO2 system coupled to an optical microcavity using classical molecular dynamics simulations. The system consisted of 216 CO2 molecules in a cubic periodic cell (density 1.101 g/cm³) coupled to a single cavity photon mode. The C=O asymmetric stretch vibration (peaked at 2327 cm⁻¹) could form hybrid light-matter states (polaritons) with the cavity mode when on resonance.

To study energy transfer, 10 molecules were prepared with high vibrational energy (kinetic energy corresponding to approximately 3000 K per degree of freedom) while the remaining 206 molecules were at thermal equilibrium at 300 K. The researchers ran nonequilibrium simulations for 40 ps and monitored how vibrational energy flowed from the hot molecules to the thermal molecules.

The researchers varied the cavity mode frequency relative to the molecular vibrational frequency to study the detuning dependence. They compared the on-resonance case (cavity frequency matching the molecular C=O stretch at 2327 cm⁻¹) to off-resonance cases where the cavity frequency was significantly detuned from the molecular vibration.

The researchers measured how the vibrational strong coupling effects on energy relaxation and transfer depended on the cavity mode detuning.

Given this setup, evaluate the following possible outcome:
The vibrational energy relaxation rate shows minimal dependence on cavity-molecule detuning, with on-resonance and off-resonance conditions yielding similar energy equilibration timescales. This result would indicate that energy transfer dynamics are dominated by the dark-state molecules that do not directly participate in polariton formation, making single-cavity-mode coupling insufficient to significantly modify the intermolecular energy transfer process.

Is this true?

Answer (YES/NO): NO